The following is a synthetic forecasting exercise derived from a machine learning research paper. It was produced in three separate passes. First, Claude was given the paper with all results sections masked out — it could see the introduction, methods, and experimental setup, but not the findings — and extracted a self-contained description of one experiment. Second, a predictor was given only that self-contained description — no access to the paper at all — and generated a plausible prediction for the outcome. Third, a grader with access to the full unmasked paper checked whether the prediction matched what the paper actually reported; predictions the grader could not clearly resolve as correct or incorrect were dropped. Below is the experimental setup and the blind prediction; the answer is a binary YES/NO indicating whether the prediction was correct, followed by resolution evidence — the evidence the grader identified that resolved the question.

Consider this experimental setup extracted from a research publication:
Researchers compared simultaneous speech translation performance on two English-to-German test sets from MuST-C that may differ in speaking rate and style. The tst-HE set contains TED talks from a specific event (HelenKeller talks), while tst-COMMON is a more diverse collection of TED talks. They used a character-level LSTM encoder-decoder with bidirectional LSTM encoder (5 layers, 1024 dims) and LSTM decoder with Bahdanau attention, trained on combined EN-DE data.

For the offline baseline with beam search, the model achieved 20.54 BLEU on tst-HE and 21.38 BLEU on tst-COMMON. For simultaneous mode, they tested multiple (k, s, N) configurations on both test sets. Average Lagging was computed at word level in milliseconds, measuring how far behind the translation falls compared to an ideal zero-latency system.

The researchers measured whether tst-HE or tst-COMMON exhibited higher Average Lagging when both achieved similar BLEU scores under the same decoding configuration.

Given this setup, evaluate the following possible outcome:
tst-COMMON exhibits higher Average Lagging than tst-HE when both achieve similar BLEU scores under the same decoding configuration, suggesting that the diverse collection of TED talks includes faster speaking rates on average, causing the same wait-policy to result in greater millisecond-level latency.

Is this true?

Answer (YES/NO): NO